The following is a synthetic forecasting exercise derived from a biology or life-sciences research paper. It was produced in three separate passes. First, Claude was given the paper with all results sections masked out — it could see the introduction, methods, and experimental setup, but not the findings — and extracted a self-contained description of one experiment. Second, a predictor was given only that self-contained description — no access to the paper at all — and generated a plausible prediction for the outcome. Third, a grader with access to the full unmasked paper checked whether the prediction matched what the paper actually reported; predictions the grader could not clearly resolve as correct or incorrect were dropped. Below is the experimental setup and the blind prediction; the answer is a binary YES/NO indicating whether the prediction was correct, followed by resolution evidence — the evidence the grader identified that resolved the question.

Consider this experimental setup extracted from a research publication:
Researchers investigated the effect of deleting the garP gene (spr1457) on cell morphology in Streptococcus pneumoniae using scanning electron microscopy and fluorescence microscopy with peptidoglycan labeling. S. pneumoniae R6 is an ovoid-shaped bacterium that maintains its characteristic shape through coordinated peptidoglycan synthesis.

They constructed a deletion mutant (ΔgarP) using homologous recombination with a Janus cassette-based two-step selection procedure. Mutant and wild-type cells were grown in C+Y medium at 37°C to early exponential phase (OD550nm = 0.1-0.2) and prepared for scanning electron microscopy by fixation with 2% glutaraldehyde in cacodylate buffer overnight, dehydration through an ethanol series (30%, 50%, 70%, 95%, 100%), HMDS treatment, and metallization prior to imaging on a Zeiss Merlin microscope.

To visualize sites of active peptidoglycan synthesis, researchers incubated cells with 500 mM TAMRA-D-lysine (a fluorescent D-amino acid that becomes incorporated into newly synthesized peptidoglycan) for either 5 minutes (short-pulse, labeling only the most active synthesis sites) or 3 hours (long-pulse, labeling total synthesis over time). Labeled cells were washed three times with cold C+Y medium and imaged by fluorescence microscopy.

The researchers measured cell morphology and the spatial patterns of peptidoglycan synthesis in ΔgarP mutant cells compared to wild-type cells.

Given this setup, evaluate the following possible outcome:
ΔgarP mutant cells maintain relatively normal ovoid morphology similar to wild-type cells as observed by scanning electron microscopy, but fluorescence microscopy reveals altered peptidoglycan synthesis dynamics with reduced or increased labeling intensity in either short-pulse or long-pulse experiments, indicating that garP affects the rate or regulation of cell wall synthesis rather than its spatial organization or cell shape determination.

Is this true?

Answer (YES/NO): NO